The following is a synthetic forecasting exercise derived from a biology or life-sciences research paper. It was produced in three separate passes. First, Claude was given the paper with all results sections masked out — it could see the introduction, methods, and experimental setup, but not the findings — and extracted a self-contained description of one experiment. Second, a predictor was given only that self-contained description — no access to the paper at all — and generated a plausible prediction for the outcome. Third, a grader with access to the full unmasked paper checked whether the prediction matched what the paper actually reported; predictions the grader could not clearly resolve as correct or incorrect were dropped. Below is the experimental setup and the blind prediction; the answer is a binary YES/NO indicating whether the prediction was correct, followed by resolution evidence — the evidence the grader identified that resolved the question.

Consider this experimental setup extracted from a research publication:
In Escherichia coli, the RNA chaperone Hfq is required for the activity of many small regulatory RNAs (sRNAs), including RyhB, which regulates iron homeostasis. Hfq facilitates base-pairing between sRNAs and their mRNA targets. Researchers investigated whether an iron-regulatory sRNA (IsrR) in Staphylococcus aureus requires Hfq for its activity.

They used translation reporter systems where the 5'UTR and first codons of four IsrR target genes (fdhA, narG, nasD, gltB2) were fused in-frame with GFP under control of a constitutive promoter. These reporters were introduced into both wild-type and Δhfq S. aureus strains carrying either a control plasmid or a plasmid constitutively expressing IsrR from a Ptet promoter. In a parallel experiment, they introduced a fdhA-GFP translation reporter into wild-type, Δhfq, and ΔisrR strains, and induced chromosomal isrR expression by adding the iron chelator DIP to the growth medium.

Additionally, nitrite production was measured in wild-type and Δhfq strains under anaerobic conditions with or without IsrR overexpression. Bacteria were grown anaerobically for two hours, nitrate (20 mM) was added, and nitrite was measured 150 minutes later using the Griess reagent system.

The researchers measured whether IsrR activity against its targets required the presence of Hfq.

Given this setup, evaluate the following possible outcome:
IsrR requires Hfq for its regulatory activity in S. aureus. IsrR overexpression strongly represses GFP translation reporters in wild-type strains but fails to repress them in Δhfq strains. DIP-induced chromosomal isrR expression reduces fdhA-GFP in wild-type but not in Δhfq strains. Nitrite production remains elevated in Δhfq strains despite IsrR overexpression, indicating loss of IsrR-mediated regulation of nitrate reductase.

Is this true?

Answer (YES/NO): NO